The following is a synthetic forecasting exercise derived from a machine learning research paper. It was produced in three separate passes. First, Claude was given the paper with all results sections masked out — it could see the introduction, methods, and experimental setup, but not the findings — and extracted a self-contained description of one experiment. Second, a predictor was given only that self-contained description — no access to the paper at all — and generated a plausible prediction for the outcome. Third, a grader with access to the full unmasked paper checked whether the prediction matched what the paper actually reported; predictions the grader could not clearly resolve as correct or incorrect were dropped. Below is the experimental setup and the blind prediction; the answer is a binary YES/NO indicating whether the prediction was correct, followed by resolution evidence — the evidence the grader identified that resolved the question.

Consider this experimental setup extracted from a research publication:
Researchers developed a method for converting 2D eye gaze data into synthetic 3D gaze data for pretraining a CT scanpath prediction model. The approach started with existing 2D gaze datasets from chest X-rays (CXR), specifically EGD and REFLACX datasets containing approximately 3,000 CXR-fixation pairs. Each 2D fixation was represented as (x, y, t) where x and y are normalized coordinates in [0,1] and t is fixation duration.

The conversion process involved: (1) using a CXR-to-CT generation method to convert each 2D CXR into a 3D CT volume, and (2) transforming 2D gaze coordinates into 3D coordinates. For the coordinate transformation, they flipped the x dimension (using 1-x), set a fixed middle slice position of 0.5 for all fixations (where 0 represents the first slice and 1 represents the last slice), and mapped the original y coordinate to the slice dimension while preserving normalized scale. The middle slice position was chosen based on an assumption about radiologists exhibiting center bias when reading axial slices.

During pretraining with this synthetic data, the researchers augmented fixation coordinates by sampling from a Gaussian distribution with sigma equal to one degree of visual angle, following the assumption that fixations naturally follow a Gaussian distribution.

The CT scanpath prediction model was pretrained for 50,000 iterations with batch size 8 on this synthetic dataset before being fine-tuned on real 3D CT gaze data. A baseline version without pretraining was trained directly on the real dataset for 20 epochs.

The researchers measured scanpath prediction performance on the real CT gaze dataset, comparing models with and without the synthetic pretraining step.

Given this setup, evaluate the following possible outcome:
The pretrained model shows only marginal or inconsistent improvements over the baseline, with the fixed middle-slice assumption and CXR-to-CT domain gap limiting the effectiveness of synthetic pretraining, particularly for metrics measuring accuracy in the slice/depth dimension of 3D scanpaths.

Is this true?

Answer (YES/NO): NO